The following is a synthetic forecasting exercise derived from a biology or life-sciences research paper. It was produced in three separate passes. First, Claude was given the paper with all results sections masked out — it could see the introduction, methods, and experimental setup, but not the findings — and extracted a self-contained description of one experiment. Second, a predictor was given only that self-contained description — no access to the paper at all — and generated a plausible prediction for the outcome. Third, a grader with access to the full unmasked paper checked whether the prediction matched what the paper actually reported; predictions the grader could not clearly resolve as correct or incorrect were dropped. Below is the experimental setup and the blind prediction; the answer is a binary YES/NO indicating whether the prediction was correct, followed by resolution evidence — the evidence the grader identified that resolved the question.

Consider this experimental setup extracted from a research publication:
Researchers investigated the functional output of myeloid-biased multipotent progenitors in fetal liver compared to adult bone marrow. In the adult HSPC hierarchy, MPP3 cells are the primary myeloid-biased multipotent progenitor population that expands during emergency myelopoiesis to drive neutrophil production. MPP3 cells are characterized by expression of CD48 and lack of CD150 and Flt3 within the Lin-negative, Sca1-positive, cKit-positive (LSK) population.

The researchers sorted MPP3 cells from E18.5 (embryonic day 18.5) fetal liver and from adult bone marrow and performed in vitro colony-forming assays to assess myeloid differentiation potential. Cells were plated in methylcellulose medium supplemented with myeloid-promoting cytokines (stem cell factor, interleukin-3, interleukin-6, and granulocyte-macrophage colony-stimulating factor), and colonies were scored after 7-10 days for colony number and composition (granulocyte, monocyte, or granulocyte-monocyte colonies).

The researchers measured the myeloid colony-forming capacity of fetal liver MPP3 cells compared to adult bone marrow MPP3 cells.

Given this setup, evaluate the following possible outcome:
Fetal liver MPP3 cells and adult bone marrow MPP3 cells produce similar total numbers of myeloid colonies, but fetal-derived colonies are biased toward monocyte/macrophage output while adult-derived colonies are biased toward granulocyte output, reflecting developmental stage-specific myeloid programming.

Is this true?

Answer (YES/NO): NO